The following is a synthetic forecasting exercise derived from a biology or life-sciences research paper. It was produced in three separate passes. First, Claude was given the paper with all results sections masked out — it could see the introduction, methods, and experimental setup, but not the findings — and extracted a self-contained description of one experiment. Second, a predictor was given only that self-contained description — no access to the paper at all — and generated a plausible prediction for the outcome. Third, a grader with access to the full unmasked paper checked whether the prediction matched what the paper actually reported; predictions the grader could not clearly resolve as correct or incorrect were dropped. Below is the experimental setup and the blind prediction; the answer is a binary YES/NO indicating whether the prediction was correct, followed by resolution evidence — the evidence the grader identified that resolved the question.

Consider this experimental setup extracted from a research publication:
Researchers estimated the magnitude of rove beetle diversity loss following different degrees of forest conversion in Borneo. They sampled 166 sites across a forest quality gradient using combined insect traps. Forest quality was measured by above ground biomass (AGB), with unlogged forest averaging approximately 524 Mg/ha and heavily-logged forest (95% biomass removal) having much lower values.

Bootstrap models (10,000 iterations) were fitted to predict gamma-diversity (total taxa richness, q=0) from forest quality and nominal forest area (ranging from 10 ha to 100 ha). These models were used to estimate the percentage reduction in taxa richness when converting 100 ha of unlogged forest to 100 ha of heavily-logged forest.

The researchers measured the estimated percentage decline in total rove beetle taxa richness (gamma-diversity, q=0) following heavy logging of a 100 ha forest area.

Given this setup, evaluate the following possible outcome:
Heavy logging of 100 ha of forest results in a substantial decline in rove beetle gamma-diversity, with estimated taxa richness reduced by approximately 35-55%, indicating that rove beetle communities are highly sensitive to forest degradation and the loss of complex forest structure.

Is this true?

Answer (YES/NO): YES